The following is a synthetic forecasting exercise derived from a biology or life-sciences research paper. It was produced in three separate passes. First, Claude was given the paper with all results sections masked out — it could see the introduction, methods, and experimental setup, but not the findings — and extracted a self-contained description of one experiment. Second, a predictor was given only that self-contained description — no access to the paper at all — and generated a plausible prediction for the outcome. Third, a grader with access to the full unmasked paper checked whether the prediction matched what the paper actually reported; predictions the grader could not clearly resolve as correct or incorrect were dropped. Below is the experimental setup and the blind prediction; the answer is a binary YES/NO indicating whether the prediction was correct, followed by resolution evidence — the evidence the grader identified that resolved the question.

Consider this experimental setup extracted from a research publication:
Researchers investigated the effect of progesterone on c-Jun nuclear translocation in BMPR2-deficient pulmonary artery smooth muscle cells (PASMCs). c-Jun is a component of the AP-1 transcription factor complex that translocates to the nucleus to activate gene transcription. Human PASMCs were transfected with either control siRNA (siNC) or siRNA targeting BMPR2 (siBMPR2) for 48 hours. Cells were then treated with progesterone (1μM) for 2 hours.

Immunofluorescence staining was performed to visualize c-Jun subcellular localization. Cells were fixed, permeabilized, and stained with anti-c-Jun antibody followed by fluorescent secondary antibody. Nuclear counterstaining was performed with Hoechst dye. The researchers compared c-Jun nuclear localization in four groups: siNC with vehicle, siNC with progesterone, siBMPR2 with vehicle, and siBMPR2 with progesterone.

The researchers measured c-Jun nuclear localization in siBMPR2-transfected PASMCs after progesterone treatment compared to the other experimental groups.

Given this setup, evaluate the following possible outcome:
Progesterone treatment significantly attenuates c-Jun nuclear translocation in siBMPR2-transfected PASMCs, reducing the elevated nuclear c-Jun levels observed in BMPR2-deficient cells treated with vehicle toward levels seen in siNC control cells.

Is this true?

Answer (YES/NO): NO